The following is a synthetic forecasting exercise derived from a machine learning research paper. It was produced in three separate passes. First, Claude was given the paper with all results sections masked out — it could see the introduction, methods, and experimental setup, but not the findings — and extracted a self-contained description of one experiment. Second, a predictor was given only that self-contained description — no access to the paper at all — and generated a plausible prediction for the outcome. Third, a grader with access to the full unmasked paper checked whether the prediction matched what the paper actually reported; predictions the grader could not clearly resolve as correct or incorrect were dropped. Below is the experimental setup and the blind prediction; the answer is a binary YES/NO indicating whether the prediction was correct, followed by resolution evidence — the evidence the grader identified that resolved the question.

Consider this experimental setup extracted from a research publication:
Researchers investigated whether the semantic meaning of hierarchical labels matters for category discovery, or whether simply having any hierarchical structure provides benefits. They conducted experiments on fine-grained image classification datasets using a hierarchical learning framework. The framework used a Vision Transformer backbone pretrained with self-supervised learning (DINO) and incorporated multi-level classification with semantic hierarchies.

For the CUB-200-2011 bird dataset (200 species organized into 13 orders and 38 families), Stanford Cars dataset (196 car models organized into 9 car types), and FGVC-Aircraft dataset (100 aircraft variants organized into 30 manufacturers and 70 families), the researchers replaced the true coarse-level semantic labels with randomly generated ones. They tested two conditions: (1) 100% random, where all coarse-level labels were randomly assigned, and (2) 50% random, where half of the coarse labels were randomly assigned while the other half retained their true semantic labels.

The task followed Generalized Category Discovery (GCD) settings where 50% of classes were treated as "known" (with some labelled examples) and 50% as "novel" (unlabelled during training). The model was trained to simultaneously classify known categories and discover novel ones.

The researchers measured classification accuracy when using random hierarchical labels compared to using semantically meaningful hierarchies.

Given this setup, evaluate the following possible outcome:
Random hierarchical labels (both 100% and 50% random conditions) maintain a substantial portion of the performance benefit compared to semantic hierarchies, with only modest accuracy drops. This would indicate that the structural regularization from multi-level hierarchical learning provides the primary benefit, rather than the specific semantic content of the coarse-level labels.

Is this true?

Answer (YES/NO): NO